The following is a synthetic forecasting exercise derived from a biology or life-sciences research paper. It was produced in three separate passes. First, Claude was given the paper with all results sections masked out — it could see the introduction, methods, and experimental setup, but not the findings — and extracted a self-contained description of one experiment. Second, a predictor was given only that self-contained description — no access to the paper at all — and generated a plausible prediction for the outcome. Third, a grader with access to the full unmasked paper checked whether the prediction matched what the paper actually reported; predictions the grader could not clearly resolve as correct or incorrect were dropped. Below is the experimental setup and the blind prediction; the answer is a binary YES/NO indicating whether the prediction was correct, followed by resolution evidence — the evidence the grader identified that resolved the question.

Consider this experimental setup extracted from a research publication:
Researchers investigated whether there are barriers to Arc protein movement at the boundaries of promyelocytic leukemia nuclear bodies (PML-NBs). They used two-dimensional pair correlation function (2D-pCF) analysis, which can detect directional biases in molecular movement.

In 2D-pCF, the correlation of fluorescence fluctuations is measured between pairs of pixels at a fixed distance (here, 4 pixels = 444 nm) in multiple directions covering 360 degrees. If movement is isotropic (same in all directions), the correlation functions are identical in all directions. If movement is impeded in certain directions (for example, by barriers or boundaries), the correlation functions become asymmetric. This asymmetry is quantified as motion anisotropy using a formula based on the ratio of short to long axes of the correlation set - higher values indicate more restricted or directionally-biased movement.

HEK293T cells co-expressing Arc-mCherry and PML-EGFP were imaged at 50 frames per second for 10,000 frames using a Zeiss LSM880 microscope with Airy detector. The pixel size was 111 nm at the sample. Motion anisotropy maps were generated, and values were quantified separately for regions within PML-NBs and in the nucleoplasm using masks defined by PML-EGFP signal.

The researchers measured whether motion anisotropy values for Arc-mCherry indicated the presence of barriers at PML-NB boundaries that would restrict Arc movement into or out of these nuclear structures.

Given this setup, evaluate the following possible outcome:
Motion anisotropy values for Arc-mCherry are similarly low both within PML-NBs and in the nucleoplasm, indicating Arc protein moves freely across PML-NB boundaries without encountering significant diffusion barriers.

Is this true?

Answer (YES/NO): NO